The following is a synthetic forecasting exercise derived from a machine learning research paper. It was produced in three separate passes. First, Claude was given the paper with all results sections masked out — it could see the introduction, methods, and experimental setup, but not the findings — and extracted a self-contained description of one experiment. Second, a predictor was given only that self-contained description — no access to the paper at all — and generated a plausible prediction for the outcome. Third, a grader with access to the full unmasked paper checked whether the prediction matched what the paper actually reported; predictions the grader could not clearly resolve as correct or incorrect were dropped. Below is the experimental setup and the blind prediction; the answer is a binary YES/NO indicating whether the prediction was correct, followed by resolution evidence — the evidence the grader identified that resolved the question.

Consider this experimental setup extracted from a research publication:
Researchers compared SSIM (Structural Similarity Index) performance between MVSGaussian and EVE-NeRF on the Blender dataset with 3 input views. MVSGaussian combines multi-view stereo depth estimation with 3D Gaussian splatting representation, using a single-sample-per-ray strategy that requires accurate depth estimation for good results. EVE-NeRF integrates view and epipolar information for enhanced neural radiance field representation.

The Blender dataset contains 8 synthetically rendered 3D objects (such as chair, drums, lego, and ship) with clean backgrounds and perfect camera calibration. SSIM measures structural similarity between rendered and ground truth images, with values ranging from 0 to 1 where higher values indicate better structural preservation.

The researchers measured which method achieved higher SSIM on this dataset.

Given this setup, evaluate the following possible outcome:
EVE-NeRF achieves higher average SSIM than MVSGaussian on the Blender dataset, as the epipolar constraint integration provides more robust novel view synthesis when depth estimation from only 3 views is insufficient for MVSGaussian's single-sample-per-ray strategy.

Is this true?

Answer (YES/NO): NO